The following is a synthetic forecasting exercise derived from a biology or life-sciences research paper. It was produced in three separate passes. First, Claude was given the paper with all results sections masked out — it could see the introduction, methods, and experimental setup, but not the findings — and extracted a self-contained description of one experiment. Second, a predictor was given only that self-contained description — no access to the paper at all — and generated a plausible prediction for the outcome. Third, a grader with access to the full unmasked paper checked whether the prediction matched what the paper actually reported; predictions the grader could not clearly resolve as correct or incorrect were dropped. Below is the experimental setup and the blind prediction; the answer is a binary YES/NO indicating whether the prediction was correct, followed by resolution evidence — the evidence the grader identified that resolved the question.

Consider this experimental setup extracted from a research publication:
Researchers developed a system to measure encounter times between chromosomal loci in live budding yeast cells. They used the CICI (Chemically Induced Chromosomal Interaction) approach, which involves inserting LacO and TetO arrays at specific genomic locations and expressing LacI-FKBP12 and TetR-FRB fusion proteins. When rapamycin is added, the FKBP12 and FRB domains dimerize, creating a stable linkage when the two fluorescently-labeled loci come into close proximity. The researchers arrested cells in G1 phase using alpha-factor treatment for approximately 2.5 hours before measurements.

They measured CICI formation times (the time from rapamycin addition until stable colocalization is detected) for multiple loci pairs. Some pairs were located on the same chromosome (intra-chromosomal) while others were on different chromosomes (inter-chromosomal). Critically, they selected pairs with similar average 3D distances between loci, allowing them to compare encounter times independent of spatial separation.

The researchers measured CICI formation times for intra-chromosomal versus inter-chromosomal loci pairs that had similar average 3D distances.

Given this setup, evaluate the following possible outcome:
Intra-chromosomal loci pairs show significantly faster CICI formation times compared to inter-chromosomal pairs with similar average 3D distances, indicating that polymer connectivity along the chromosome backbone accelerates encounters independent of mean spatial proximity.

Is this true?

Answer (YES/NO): YES